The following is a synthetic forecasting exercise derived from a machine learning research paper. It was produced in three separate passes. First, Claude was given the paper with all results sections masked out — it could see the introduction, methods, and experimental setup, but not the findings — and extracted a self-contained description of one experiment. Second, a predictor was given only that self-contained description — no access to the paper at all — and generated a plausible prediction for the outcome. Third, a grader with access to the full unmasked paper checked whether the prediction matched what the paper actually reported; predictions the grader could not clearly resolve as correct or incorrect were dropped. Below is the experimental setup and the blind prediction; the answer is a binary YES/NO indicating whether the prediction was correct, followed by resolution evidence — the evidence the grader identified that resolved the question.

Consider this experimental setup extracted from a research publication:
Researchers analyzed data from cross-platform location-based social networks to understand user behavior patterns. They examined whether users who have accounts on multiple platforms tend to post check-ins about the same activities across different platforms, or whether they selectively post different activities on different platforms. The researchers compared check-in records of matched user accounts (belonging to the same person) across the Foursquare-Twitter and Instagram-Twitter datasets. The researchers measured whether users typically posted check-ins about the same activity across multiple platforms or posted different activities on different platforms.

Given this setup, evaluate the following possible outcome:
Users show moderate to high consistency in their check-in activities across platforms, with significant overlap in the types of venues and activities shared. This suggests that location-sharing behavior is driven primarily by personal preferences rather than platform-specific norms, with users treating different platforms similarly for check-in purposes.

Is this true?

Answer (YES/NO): NO